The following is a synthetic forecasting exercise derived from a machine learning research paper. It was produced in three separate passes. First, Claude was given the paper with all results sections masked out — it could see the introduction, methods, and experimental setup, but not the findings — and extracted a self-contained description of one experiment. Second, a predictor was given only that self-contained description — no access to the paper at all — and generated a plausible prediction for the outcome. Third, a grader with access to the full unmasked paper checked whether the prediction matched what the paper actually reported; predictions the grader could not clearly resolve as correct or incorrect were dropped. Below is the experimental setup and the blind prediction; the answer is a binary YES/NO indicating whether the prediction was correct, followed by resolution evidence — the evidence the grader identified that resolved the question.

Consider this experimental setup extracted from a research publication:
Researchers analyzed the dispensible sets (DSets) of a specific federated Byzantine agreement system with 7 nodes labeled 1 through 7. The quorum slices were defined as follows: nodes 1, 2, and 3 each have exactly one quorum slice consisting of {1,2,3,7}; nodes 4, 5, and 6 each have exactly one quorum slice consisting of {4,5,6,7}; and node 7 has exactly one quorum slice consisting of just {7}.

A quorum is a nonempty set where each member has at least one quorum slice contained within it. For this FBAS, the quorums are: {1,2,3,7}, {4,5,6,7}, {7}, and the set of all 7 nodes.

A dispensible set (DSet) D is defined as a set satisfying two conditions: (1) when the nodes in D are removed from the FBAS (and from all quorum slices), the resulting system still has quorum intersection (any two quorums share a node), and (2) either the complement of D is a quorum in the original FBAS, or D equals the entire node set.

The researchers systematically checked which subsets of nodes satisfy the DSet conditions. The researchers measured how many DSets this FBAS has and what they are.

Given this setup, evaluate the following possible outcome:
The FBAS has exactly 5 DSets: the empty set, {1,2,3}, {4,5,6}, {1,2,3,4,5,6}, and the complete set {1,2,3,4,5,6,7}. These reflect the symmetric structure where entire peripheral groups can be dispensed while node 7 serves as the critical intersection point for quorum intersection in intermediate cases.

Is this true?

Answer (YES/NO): YES